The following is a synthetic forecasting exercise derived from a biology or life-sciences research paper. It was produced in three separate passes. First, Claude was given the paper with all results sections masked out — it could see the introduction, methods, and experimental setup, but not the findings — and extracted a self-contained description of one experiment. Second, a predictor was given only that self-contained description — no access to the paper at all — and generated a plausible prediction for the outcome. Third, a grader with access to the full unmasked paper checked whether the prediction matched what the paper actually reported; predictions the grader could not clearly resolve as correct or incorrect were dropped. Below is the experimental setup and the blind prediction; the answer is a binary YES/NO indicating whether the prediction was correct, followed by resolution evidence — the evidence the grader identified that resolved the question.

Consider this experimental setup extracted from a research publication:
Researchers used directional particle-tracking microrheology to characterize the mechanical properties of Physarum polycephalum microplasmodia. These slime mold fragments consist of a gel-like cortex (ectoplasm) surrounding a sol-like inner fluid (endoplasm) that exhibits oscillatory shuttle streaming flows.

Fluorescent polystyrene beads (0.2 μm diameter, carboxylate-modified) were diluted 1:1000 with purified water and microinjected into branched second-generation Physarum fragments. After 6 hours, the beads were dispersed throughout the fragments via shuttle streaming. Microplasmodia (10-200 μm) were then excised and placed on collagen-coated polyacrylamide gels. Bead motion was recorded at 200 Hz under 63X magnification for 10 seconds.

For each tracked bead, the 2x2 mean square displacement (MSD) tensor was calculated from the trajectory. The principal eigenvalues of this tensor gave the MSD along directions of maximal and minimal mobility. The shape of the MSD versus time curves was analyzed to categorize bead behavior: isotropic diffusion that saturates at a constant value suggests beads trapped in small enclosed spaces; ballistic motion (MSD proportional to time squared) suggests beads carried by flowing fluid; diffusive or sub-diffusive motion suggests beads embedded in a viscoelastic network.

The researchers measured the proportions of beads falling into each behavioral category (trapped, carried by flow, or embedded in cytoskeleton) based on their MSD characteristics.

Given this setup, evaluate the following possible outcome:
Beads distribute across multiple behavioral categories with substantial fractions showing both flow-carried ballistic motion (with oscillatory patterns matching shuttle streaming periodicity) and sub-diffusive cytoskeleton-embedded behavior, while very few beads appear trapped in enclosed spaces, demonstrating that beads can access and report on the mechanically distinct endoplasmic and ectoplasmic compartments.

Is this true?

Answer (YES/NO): NO